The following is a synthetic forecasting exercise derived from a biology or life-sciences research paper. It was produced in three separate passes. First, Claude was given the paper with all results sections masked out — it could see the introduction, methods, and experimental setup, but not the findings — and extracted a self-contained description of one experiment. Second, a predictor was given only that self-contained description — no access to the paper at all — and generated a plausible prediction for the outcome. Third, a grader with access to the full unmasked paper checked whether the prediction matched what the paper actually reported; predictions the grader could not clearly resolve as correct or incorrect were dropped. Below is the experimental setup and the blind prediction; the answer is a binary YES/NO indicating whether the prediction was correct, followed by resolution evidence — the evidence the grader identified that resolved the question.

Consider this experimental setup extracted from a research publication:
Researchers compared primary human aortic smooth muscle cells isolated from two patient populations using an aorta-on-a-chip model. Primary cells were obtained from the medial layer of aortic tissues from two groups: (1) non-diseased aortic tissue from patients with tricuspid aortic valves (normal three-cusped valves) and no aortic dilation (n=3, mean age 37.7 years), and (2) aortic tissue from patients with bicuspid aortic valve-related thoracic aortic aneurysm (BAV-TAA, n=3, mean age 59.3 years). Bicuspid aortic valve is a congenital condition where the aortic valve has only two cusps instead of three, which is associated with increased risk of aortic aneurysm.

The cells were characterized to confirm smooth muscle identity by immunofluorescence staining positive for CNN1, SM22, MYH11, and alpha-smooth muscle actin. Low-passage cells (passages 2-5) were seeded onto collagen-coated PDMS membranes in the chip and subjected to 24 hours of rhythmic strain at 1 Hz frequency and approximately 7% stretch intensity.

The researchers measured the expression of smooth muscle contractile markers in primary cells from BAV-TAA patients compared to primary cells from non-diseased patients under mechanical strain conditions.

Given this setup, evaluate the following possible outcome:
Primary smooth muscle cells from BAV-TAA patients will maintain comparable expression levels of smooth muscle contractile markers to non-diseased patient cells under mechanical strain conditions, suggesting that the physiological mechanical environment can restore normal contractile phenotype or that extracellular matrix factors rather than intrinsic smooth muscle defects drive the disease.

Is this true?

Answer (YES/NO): NO